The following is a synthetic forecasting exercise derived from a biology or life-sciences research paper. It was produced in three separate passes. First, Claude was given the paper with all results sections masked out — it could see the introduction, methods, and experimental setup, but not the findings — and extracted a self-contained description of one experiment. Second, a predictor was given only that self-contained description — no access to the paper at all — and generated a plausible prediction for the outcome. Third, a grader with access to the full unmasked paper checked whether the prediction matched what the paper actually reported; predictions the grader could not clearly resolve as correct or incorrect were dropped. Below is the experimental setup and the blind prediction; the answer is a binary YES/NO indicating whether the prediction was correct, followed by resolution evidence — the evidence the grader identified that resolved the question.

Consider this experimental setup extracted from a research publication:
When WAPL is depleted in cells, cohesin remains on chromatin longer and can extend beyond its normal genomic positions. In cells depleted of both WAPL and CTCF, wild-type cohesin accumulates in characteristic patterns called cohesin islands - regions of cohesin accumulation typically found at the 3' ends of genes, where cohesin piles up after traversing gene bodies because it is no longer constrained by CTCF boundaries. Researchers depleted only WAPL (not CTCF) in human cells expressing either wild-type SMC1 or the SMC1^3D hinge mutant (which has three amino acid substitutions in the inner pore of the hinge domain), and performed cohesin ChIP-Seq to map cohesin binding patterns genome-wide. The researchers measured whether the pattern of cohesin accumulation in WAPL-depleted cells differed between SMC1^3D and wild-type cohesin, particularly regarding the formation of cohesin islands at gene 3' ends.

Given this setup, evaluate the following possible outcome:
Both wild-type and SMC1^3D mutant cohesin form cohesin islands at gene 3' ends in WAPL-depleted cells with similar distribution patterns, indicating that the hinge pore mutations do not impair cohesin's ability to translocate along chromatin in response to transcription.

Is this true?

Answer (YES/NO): NO